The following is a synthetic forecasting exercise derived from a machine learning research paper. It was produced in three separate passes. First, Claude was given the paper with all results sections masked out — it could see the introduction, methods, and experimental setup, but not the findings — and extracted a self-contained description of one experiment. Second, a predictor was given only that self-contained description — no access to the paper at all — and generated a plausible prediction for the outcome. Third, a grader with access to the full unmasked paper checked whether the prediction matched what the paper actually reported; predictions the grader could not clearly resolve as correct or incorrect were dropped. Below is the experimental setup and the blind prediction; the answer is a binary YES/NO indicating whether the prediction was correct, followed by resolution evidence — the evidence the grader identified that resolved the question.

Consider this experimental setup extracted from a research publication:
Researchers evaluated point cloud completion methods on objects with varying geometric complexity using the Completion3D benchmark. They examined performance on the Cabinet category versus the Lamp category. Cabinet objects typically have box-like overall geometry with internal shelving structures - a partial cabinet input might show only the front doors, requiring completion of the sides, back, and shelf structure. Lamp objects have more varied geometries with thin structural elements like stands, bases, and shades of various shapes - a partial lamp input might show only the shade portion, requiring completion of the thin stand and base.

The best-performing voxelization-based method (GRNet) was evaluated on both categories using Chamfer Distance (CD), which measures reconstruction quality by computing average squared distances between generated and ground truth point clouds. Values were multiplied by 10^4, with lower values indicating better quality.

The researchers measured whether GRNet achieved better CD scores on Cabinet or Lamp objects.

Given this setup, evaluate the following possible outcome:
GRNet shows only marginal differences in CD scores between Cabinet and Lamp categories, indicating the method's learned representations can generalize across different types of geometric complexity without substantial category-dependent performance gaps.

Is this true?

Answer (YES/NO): NO